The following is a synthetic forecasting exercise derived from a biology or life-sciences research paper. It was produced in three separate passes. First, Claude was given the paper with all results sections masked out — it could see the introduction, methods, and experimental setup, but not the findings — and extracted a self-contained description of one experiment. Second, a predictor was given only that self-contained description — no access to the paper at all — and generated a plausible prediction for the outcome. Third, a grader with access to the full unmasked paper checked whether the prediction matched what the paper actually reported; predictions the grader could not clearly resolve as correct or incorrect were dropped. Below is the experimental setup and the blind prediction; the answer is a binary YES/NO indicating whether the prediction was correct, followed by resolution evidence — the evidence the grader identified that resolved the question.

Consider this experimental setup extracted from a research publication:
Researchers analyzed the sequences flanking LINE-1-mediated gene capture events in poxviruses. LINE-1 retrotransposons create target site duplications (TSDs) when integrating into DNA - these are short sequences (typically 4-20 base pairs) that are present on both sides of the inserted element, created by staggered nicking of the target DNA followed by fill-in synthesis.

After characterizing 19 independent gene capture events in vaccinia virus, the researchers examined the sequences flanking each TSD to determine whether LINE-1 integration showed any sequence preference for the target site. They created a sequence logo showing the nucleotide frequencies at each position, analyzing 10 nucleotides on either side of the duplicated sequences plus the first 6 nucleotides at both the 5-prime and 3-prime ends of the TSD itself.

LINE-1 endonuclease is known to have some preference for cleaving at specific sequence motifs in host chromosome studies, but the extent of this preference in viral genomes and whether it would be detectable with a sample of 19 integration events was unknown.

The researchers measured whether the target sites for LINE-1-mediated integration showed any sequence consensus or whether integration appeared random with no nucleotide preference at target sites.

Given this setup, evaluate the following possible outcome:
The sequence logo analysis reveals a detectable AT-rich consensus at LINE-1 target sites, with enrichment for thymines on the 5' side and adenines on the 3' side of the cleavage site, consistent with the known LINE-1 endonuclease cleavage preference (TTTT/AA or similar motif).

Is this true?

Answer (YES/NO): YES